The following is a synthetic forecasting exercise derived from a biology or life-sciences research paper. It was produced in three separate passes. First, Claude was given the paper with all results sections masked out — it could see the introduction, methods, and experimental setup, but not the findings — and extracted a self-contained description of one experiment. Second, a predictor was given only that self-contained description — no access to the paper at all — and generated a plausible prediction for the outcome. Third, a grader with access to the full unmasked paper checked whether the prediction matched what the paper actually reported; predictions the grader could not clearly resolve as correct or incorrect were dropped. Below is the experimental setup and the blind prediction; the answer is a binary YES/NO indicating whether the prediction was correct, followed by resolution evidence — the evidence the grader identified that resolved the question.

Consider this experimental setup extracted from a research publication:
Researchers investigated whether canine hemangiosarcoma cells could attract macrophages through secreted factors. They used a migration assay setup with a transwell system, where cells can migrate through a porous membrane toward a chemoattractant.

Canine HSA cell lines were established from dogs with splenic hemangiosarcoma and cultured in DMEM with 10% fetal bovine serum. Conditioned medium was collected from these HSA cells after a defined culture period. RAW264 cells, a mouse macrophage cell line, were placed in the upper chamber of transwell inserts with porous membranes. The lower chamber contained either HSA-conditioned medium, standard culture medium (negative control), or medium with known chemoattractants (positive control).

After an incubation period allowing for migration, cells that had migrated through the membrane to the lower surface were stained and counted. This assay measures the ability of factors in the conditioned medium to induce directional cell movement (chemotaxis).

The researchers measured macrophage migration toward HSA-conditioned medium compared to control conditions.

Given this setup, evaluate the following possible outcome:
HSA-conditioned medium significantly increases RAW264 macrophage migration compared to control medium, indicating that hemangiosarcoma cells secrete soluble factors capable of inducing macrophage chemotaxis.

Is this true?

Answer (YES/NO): YES